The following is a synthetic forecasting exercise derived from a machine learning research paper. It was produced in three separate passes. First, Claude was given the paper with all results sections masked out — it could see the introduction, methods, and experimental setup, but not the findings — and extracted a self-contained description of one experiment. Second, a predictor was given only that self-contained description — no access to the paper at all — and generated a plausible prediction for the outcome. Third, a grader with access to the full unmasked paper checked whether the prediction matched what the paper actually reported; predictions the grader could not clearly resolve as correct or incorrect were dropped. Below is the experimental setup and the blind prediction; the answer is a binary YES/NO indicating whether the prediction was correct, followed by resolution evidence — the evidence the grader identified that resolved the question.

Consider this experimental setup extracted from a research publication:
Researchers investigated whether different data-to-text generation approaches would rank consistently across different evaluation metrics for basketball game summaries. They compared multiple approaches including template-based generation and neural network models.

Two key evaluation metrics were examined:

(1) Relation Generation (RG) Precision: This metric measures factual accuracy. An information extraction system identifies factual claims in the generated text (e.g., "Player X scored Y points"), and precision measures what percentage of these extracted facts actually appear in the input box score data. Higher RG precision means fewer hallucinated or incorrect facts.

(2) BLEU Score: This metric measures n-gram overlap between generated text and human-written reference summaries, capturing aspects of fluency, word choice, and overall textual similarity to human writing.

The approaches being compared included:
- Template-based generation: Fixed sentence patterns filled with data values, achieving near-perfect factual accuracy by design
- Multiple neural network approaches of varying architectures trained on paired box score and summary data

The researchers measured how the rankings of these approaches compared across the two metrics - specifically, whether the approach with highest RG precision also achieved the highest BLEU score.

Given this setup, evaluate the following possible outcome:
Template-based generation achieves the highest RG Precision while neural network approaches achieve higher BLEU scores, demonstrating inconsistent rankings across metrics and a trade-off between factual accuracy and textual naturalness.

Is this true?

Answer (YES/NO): YES